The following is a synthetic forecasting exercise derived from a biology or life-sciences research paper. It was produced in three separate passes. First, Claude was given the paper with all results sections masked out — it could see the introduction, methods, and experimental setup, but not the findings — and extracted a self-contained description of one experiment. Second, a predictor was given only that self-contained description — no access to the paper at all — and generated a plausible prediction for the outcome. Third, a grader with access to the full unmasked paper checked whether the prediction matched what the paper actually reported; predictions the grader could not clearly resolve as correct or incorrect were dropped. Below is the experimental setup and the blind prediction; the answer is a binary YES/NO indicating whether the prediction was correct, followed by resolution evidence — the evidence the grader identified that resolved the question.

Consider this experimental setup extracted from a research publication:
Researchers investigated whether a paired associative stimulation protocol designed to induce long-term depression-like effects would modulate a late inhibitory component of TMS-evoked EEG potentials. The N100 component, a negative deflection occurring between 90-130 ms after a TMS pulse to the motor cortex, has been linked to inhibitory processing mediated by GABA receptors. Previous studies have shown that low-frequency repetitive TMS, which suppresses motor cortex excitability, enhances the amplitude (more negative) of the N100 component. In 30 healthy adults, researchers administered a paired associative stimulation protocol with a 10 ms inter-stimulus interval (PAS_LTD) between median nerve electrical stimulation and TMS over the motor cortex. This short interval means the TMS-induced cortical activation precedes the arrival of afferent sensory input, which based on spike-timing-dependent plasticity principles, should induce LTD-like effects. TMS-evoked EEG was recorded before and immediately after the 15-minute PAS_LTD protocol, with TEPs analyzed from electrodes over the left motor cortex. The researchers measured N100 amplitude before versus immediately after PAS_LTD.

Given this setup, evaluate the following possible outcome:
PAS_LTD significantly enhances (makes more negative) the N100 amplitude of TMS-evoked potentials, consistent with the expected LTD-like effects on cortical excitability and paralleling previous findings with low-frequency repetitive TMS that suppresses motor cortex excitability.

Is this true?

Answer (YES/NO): YES